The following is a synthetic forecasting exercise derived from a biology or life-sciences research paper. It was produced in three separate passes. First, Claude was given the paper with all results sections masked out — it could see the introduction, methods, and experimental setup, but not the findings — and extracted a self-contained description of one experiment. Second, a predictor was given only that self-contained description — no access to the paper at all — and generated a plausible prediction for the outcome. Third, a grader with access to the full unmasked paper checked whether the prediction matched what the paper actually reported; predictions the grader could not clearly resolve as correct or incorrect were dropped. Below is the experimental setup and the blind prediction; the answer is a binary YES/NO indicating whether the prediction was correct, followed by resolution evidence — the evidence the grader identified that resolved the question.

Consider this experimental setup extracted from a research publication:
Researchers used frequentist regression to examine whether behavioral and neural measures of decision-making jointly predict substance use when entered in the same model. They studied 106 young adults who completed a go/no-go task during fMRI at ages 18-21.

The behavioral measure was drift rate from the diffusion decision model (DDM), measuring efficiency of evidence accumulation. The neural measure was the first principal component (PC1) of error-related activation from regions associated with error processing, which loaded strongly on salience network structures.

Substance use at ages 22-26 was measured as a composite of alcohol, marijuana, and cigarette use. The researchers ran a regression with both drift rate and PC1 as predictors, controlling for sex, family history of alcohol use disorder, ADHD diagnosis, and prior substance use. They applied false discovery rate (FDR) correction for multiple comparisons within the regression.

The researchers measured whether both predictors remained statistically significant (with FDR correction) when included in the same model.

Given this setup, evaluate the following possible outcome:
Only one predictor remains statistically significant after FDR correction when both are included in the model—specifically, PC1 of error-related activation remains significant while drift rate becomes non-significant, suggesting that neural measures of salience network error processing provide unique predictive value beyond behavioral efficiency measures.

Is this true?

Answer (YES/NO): YES